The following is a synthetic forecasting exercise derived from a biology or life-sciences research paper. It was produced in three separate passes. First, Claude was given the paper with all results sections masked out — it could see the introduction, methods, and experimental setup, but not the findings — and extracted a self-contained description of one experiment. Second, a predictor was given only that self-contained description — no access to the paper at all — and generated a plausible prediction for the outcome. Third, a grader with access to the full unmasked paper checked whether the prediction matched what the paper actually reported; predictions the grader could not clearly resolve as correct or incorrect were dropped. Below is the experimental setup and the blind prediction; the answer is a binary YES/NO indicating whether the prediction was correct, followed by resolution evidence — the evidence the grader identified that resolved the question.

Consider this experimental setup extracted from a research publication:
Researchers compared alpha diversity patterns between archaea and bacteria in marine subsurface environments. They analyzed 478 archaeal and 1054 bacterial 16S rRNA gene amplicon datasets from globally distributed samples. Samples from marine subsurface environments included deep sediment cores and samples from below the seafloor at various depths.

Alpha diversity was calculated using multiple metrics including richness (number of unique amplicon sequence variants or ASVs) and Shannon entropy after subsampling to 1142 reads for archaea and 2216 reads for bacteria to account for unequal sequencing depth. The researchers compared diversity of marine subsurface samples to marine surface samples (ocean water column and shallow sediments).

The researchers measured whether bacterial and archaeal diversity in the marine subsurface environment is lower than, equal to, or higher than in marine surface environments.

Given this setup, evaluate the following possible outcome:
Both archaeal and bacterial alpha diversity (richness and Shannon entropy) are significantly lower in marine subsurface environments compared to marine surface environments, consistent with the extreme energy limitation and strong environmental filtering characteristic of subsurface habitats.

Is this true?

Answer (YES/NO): NO